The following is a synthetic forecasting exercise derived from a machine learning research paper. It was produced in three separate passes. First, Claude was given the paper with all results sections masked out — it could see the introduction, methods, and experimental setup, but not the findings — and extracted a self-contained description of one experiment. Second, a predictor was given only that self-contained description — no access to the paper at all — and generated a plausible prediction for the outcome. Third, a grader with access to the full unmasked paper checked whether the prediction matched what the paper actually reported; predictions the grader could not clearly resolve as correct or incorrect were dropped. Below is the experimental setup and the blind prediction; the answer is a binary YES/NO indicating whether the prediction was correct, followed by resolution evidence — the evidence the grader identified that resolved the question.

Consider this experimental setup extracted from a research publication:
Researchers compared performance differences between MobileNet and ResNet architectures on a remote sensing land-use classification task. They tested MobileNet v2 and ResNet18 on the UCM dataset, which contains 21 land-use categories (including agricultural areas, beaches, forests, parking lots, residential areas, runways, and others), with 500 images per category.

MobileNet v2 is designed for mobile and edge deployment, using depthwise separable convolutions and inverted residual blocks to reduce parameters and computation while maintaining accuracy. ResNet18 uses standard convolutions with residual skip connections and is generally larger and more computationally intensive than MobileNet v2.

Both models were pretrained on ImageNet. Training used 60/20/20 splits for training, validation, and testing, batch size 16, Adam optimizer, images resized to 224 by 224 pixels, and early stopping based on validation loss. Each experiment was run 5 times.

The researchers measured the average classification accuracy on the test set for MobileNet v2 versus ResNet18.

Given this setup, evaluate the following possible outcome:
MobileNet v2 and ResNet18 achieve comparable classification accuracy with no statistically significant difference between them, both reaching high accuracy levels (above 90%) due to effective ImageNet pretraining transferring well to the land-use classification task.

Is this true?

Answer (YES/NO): YES